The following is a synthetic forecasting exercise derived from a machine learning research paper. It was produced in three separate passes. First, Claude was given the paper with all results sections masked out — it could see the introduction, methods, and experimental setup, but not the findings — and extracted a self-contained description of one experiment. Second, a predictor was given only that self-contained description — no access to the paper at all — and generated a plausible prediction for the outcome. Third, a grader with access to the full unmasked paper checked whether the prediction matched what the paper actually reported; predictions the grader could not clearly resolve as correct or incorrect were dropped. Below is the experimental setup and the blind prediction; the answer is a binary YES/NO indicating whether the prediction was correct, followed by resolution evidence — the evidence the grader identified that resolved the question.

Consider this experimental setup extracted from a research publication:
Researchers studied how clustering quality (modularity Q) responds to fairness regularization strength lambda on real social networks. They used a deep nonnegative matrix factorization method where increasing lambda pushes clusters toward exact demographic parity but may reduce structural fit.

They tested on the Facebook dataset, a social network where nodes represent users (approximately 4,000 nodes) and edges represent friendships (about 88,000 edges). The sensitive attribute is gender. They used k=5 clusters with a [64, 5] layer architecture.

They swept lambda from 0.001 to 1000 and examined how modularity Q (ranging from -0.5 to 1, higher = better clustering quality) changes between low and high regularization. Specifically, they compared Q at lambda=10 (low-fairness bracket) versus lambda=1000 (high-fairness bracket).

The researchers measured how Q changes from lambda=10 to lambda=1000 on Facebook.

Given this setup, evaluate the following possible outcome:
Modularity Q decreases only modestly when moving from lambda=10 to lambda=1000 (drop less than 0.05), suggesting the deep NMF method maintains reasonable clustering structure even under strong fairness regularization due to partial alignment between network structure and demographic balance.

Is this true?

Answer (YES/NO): NO